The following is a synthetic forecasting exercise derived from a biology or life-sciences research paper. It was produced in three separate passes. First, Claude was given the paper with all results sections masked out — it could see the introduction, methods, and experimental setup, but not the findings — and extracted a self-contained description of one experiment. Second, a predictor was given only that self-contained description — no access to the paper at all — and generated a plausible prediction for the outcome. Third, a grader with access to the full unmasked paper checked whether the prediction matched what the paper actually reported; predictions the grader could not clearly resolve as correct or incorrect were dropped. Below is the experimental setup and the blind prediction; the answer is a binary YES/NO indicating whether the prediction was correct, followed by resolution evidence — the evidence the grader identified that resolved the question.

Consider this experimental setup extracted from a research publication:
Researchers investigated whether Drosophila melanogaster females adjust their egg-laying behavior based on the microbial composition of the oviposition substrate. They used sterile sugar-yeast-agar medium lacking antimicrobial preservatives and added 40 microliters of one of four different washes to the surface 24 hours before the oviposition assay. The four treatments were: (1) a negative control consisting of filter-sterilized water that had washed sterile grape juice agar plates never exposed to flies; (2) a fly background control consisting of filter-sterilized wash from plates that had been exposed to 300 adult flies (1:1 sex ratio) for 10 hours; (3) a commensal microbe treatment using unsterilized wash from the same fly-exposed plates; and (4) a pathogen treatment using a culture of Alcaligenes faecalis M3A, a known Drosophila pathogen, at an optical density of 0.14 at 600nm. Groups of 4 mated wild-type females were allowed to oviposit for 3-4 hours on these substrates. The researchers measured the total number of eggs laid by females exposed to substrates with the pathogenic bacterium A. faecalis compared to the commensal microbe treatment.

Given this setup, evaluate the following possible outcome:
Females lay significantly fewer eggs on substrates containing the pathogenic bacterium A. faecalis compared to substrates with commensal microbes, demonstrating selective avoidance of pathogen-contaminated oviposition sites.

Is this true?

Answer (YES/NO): NO